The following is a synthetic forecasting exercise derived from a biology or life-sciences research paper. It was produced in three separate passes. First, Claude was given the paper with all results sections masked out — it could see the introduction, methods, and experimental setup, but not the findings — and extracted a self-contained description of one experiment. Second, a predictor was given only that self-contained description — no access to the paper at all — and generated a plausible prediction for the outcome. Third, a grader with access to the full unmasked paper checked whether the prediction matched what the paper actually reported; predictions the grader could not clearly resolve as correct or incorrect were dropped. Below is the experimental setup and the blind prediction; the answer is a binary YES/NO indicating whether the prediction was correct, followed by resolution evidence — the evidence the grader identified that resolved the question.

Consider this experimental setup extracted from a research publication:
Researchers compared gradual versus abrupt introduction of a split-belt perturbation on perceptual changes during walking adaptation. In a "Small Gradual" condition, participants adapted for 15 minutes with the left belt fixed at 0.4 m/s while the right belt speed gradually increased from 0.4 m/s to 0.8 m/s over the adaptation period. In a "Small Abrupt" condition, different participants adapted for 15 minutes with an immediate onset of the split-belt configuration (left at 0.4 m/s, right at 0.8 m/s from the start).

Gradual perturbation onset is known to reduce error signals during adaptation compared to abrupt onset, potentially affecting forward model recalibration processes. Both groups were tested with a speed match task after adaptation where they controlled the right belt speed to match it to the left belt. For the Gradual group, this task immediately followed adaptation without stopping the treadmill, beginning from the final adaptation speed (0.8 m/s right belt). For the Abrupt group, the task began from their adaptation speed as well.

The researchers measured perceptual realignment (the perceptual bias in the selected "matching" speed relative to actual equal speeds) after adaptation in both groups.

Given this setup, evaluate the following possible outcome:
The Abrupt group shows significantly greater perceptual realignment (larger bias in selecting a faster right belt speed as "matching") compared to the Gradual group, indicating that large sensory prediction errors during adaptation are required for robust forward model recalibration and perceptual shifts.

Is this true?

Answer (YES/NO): NO